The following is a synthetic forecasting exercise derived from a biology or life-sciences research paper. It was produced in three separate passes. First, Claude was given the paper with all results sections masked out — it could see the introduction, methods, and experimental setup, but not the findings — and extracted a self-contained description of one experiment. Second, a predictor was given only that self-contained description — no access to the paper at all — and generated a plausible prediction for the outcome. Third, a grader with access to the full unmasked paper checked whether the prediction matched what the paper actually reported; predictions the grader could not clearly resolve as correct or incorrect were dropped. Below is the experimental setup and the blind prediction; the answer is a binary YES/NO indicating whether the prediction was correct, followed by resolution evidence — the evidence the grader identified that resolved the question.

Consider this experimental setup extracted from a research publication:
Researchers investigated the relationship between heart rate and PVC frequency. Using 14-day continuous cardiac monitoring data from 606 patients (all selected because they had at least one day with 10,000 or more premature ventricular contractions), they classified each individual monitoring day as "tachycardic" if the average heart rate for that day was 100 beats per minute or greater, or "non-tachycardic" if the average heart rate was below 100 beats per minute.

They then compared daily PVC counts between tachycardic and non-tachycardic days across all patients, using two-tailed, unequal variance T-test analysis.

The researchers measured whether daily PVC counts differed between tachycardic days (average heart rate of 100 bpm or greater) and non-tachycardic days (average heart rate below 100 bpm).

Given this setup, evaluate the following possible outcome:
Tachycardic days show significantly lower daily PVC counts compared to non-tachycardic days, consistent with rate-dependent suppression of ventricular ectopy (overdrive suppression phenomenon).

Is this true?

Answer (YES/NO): NO